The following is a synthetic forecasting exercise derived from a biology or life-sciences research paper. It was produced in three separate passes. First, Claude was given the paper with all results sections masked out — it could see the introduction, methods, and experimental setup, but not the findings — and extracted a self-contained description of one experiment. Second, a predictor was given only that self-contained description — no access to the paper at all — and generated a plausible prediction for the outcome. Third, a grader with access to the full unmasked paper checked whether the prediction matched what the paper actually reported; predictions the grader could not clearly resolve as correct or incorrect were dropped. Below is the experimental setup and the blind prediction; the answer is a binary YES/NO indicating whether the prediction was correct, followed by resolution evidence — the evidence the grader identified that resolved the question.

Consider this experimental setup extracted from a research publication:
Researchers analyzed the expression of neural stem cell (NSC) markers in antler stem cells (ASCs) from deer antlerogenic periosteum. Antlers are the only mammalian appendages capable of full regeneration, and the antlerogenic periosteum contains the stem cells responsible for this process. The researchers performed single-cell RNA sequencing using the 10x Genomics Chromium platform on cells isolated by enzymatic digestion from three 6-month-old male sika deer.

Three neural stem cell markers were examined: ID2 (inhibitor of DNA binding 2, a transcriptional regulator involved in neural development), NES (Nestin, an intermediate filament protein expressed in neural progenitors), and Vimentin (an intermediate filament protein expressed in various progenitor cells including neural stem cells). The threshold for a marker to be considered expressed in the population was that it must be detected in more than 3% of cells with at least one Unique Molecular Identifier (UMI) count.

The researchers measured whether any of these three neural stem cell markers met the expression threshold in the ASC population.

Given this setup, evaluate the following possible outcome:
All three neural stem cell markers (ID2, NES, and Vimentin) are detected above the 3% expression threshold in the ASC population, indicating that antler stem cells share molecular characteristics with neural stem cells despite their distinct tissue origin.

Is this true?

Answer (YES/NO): YES